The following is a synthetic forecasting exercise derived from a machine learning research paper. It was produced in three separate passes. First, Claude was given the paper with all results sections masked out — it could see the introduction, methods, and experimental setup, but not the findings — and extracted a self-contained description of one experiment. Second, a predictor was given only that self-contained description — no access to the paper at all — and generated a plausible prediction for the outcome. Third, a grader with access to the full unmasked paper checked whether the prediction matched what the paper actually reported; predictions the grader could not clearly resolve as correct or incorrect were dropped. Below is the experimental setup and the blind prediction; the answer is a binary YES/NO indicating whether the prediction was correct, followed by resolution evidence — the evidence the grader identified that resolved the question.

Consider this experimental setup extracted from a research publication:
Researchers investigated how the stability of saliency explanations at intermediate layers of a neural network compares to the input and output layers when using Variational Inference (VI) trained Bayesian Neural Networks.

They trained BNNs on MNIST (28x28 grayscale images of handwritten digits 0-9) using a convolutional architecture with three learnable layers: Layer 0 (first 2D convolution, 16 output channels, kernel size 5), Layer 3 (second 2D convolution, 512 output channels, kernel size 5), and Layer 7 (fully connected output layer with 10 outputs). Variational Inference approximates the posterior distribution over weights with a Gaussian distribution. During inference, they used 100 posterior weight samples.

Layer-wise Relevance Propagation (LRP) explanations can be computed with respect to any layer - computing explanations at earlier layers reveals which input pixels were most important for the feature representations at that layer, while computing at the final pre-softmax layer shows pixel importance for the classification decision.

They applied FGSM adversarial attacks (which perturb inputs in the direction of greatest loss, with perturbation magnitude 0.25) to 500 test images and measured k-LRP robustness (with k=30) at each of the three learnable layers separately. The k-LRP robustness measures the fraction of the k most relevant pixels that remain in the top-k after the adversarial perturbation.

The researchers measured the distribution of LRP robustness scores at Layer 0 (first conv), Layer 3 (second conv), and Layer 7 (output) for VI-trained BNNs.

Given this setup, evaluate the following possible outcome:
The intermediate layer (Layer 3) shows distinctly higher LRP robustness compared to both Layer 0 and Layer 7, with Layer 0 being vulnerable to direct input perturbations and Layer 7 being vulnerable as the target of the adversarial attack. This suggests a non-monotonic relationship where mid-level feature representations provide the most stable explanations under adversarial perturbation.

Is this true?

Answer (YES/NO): NO